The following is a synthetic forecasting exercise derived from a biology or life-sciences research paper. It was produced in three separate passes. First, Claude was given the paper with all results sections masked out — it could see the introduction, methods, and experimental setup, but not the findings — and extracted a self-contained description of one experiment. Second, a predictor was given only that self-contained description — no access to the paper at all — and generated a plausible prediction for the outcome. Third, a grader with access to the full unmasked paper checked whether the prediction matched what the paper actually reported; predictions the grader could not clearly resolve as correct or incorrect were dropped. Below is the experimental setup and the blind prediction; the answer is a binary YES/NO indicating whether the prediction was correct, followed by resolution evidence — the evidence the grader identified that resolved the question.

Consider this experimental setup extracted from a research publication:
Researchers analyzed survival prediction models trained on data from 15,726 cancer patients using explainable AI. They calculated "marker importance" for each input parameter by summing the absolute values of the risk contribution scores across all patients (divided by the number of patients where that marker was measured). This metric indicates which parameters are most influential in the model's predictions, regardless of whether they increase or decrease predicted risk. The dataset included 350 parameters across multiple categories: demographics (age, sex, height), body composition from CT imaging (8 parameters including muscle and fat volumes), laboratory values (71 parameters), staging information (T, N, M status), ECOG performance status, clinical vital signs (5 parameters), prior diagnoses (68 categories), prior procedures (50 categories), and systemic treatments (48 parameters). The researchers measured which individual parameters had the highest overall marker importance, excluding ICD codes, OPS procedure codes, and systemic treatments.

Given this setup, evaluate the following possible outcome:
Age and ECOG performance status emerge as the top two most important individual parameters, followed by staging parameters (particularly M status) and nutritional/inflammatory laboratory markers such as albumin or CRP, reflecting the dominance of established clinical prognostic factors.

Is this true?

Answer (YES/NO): NO